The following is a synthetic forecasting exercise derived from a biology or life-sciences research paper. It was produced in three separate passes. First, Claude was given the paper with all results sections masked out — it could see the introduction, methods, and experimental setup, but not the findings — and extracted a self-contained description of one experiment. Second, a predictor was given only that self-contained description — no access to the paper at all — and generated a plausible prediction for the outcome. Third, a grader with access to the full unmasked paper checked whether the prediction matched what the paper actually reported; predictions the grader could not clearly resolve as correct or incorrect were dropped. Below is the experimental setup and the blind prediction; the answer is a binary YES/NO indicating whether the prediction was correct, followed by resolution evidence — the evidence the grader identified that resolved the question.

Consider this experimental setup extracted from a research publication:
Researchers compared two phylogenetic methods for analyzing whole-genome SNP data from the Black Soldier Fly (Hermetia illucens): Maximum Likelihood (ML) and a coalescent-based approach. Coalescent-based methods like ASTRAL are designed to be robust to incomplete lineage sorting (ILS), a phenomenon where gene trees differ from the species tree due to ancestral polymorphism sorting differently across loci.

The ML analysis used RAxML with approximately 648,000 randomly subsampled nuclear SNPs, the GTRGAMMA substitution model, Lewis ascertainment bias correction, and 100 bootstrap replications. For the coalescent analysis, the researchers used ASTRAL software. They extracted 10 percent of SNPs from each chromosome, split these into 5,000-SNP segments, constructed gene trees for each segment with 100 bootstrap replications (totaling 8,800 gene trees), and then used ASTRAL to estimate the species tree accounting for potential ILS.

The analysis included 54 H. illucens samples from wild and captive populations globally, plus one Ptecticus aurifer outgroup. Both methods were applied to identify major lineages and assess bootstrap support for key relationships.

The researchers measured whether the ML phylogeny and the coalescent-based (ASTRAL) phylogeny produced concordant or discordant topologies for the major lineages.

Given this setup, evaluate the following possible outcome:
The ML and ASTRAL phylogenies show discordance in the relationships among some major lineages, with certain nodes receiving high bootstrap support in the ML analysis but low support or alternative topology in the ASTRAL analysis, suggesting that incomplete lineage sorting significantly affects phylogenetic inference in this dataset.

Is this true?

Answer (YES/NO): NO